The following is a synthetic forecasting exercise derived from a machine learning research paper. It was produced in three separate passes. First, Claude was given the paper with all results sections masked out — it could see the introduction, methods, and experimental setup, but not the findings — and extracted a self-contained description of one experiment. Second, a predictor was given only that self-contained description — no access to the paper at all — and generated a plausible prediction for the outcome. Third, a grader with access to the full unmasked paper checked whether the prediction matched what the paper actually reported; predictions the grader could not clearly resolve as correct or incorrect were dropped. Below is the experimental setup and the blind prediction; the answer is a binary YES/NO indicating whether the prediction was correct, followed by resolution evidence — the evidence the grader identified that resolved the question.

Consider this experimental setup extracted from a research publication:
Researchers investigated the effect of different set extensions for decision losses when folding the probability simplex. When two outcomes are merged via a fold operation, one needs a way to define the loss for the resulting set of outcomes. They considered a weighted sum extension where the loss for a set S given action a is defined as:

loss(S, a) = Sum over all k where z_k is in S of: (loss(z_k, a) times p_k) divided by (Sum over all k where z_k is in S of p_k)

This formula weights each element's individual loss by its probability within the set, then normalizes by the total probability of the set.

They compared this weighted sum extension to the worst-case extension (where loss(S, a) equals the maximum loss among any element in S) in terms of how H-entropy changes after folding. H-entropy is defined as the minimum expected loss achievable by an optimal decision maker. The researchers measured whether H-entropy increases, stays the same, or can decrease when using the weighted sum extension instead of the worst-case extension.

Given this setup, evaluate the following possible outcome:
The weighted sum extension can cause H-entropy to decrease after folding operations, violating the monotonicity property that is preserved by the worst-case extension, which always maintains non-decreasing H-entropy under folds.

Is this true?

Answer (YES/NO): NO